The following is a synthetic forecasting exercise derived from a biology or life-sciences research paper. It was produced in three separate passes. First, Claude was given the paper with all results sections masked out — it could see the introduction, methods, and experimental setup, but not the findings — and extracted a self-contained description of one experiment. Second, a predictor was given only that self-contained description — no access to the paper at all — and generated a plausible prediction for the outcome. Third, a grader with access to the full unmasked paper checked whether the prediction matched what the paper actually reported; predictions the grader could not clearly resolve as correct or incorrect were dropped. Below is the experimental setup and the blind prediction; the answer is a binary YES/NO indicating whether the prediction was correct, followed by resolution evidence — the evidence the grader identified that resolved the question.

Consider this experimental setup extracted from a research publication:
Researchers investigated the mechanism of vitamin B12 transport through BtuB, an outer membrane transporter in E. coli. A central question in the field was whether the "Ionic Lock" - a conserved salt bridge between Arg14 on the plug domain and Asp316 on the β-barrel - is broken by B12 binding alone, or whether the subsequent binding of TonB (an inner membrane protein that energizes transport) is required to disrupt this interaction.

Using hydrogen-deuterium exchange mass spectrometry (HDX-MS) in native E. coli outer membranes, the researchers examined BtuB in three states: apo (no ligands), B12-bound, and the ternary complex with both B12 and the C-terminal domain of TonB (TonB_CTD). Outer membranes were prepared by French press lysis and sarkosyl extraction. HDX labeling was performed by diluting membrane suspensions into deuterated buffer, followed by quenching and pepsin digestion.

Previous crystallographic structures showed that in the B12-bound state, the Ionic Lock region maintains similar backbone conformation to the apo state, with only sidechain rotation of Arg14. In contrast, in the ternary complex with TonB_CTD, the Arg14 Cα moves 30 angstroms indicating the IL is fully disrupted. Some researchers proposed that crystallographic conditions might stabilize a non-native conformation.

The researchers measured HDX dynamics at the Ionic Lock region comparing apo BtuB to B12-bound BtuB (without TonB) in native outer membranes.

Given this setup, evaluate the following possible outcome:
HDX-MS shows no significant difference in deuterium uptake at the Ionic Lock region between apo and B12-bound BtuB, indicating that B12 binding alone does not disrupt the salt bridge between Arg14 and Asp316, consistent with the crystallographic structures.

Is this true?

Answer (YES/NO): NO